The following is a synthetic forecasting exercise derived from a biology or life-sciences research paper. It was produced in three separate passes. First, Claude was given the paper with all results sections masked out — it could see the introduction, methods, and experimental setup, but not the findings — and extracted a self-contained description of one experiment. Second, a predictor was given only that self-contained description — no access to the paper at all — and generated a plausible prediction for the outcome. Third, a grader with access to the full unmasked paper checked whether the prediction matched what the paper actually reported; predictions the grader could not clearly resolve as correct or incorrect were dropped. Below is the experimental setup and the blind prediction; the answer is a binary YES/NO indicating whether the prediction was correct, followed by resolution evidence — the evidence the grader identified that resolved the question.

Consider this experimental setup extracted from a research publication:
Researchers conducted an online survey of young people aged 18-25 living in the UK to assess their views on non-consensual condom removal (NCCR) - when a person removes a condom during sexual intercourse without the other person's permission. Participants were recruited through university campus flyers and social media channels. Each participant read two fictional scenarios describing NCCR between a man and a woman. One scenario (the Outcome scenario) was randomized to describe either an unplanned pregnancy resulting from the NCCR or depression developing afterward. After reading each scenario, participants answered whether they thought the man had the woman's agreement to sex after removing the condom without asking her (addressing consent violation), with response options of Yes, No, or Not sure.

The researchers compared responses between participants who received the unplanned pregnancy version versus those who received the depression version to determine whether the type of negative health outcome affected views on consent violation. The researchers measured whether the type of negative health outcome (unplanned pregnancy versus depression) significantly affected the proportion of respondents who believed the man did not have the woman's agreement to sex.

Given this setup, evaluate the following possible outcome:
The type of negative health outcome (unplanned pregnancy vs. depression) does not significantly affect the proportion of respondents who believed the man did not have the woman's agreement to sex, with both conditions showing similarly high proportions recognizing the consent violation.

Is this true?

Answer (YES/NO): YES